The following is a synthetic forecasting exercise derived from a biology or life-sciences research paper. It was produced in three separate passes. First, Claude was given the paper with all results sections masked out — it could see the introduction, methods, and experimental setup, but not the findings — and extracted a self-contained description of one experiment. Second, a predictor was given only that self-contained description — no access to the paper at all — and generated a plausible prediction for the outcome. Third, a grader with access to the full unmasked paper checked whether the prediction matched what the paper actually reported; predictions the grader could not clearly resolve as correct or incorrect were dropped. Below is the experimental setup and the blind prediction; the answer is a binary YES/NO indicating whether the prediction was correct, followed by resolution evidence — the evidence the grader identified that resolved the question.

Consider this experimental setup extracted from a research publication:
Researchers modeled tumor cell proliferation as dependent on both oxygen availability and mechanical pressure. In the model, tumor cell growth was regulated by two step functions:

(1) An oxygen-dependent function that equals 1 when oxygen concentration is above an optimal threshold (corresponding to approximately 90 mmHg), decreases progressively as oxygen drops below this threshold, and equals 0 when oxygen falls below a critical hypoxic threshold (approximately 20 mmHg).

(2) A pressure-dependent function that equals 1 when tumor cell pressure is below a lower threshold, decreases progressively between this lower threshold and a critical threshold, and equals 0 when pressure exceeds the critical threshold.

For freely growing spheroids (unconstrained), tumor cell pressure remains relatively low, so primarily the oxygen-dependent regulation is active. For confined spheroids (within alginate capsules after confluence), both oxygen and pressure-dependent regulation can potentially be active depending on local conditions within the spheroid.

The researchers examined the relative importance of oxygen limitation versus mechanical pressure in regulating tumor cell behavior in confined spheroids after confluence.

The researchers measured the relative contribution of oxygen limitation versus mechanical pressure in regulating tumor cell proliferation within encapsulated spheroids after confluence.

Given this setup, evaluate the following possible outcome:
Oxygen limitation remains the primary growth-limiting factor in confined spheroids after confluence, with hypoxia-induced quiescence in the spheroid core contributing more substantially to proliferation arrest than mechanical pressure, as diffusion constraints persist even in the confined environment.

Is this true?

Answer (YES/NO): NO